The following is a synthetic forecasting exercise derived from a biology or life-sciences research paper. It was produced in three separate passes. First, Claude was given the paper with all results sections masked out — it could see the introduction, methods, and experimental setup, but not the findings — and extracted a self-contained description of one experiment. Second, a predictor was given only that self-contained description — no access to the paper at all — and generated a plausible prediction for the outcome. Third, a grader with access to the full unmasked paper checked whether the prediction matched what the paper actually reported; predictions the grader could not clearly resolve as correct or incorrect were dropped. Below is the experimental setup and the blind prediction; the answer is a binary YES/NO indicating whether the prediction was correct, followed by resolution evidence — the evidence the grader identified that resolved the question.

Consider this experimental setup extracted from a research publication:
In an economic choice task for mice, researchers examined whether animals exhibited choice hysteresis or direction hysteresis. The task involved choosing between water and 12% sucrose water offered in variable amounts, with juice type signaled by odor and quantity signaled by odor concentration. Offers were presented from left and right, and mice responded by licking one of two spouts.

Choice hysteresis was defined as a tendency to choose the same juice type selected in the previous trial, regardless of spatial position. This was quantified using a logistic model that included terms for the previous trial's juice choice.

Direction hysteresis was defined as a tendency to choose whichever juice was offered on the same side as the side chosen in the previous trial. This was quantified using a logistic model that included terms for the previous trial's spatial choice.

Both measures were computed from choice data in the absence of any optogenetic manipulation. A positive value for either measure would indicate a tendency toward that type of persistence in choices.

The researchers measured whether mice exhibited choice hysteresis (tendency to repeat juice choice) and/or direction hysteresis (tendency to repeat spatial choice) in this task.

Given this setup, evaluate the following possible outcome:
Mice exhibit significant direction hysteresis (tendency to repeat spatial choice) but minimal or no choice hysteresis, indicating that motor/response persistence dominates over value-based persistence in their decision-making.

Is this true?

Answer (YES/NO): YES